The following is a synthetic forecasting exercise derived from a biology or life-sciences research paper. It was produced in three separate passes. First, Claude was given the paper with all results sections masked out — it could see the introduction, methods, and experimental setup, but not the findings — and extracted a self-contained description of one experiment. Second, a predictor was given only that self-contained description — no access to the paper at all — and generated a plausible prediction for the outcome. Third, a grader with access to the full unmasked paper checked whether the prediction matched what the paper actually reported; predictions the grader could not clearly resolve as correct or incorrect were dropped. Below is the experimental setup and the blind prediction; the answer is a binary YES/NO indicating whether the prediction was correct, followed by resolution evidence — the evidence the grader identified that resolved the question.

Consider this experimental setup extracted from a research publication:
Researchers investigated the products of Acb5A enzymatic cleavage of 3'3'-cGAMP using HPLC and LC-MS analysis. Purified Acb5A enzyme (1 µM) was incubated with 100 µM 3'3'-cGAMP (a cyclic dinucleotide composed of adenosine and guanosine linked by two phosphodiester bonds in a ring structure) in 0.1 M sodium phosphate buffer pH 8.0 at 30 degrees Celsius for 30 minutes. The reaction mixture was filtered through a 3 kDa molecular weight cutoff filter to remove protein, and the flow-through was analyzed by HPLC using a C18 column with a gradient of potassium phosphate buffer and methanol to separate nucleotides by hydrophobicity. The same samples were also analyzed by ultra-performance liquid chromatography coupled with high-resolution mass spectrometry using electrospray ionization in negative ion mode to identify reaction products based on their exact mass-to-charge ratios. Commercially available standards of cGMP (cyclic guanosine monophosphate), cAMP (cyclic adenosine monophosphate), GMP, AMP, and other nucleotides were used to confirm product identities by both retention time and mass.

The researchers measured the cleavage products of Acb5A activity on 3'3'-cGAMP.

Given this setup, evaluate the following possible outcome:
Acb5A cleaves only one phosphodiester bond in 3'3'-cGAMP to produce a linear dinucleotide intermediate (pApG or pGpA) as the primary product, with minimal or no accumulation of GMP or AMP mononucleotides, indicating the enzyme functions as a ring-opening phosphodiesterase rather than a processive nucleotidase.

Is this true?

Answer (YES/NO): NO